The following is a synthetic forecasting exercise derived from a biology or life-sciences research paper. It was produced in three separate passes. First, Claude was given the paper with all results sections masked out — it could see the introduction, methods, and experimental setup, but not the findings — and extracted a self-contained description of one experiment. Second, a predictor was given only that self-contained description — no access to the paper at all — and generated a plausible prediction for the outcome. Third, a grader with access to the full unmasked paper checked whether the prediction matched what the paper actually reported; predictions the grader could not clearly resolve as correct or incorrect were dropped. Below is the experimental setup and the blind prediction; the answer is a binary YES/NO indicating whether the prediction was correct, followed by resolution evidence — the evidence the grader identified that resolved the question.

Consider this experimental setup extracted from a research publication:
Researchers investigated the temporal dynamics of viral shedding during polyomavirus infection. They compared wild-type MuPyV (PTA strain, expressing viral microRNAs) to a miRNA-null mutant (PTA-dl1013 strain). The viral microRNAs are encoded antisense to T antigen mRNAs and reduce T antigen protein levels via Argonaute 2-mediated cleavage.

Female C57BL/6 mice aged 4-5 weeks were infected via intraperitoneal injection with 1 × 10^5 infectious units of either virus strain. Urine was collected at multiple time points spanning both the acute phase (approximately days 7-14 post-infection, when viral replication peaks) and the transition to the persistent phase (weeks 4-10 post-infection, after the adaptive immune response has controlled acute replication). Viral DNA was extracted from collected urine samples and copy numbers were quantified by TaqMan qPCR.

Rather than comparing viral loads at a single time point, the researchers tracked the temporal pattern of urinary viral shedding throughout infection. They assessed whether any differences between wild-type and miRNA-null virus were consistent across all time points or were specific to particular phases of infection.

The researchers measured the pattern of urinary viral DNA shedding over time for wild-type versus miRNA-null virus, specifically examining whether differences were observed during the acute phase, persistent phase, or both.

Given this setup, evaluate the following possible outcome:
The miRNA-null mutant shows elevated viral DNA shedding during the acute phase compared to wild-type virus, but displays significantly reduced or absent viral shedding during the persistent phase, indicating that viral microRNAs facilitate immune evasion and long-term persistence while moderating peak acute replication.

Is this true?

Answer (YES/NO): NO